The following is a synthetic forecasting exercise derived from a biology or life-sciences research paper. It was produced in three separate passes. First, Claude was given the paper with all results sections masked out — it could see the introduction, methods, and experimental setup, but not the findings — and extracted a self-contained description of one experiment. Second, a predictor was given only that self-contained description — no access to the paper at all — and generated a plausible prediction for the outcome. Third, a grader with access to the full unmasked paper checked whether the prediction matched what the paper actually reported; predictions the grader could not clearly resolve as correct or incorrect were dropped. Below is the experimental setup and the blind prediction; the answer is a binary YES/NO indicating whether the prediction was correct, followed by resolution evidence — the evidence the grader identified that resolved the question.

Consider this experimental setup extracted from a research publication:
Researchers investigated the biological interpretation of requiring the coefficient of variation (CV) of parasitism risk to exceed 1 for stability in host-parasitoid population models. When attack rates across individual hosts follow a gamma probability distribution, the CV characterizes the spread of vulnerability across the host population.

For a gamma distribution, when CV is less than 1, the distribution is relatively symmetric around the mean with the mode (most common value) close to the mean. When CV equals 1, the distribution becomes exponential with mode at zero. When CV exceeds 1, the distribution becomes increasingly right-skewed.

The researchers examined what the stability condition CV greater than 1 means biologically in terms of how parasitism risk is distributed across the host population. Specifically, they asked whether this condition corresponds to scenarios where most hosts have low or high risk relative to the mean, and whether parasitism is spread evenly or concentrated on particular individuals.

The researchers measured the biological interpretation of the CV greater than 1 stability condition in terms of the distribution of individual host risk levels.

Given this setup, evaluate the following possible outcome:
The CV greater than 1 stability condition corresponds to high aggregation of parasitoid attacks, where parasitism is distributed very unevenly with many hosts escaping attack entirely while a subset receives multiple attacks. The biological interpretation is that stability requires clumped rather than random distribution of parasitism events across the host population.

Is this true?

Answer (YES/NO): NO